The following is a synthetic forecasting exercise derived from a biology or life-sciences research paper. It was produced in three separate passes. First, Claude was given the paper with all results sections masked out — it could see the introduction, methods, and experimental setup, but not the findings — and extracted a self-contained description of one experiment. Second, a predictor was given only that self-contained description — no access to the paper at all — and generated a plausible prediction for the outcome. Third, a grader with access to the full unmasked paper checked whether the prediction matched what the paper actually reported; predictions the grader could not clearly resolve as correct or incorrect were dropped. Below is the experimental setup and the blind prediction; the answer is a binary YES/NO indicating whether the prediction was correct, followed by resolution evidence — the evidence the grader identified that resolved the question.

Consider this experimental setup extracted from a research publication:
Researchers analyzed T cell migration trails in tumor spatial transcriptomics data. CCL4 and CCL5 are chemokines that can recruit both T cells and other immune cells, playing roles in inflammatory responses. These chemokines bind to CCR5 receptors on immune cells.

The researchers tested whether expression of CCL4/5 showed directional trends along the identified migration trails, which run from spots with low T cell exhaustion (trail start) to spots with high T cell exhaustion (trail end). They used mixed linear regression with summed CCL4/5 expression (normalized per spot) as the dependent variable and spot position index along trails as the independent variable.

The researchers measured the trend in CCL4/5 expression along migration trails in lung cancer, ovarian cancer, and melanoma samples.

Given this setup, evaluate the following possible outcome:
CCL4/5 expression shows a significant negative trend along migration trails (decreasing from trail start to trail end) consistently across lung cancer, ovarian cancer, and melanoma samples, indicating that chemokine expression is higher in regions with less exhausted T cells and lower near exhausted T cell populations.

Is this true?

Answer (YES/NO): NO